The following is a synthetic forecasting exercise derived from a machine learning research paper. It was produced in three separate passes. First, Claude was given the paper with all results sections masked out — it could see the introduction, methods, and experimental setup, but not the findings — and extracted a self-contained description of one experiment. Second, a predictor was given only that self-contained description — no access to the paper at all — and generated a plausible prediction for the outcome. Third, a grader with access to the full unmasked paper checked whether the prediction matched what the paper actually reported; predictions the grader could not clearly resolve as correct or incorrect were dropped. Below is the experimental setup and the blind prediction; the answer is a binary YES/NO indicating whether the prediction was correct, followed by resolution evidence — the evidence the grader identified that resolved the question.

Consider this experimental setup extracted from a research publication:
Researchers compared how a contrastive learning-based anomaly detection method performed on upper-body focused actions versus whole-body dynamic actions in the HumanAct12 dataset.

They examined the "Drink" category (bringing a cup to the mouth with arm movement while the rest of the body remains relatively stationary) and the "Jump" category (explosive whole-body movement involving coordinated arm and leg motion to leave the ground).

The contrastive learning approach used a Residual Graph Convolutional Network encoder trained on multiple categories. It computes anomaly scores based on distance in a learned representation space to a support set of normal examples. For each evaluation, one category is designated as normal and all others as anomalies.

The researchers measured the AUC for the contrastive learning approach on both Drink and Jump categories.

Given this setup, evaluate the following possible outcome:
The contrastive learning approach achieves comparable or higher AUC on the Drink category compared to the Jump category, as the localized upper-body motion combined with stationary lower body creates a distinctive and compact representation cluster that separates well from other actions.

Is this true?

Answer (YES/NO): NO